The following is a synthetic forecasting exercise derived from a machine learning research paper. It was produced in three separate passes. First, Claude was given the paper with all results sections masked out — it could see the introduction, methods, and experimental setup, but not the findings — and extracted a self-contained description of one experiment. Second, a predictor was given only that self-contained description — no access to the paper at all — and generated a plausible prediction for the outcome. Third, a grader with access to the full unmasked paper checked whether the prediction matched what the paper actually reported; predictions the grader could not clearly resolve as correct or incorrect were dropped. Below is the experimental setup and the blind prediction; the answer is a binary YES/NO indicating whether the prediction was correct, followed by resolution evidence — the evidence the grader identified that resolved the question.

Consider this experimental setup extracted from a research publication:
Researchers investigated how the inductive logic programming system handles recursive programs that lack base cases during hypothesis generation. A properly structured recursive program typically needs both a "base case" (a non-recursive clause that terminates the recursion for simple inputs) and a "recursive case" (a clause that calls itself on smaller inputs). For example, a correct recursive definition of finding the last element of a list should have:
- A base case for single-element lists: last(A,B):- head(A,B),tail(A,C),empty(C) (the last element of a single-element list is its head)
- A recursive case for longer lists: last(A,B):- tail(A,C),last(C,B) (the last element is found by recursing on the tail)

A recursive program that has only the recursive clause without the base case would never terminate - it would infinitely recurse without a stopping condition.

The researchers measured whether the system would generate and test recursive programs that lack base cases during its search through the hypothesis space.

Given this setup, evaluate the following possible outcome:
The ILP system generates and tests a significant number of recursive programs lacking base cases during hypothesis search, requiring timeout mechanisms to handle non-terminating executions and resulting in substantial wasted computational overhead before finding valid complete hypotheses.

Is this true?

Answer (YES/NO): NO